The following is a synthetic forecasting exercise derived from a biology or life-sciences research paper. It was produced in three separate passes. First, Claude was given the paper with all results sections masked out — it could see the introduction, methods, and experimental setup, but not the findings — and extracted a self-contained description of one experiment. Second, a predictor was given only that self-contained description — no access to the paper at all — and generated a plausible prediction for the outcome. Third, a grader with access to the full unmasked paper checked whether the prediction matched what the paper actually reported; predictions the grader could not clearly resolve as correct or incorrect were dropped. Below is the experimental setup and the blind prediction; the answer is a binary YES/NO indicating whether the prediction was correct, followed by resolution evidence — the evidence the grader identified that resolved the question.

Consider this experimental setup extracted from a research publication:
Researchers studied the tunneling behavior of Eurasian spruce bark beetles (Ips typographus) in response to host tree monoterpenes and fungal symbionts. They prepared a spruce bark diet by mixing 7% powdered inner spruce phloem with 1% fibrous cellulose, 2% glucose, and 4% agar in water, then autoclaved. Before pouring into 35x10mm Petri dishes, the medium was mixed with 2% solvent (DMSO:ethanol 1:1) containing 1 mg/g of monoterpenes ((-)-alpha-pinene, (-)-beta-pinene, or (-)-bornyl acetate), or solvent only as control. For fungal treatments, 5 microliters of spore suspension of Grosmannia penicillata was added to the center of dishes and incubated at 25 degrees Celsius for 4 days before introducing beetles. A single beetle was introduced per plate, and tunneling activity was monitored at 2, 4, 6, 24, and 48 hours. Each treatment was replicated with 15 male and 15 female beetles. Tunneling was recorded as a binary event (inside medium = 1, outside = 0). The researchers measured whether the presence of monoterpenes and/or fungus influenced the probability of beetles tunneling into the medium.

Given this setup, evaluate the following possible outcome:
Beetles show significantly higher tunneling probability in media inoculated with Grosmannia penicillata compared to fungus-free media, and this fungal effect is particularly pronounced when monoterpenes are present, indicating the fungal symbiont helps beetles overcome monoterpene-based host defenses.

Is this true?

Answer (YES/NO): NO